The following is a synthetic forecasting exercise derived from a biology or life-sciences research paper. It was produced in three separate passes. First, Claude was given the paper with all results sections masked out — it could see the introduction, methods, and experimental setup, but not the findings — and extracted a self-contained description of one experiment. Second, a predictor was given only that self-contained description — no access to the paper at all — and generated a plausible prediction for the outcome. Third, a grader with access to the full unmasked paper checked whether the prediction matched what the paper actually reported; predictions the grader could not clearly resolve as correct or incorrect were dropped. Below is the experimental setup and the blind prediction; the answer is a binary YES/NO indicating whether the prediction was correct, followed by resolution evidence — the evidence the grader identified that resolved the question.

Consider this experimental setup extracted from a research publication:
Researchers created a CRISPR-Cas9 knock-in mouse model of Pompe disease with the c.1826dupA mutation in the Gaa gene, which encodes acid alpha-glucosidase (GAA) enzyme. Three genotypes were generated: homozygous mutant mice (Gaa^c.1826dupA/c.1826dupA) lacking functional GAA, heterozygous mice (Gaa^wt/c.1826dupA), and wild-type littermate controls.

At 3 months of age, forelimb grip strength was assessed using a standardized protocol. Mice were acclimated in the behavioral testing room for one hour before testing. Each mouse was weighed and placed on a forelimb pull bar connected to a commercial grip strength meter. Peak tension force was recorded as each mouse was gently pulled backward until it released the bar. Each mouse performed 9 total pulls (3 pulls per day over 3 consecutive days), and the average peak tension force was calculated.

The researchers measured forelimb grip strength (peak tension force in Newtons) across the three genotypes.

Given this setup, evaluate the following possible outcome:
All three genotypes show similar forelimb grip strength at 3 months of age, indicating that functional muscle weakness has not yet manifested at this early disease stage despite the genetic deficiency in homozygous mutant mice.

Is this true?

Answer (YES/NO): NO